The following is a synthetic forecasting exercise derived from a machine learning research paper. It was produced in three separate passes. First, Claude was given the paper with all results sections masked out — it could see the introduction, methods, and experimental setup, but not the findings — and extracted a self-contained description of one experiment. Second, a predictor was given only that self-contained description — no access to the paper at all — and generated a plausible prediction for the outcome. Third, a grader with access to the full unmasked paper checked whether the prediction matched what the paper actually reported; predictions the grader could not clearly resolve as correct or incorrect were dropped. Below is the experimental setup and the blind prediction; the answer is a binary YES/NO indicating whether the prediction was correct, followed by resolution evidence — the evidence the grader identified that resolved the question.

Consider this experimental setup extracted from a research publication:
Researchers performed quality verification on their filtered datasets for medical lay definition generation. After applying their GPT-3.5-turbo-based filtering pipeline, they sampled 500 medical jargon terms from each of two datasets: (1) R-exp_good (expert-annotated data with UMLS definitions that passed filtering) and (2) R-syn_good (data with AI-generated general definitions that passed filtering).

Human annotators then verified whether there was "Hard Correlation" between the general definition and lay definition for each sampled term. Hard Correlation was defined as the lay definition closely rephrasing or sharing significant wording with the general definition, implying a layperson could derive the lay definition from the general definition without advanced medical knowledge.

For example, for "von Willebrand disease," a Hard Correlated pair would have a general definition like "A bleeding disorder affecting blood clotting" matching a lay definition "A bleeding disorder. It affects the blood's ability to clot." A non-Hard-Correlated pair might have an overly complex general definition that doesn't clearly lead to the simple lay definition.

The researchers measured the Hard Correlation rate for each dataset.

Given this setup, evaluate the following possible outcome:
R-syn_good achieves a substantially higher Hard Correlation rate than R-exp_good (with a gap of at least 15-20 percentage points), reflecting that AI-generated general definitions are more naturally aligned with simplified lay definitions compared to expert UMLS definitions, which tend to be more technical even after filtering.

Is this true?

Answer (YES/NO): NO